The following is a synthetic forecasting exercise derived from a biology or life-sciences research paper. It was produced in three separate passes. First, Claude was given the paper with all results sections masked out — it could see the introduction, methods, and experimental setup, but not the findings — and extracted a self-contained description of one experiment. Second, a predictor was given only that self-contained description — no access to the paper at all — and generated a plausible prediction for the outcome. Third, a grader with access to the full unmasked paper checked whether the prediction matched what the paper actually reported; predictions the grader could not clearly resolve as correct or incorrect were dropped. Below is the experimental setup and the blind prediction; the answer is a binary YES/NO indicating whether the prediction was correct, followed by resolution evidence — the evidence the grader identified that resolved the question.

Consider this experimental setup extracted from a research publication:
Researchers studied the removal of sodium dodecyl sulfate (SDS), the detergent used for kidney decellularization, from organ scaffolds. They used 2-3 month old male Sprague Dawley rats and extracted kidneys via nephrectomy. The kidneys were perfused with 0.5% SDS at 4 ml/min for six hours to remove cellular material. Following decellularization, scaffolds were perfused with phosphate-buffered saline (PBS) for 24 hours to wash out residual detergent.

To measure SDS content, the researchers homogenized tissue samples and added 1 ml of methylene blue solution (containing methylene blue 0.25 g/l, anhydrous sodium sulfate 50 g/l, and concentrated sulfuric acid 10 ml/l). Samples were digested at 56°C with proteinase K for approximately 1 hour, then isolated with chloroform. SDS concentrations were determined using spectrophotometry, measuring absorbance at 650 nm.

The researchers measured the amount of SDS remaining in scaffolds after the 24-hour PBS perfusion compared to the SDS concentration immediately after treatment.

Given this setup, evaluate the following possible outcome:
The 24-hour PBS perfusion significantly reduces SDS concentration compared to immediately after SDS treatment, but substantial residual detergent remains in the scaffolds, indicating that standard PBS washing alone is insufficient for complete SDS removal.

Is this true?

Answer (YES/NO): NO